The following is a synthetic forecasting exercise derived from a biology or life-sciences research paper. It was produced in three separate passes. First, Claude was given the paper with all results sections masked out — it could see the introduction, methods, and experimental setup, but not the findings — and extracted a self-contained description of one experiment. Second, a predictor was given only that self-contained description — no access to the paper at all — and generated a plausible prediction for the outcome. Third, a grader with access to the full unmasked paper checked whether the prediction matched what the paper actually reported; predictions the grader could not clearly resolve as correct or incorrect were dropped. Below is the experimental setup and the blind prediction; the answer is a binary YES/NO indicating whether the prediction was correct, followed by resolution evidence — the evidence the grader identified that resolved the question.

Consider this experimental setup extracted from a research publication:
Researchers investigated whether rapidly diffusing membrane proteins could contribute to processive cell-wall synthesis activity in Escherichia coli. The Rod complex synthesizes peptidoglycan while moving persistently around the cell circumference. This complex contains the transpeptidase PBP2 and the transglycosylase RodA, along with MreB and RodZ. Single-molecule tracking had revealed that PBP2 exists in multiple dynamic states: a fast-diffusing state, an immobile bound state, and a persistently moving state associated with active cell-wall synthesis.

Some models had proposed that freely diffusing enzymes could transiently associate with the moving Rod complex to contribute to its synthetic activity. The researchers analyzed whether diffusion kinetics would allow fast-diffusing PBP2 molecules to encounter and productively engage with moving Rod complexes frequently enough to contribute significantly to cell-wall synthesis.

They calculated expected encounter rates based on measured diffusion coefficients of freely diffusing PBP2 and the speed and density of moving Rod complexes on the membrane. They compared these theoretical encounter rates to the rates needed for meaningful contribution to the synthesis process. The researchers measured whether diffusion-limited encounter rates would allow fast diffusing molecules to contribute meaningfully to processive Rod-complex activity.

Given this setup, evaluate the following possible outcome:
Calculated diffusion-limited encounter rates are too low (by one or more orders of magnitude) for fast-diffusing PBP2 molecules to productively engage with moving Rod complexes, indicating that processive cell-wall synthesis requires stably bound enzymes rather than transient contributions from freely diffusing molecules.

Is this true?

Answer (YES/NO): NO